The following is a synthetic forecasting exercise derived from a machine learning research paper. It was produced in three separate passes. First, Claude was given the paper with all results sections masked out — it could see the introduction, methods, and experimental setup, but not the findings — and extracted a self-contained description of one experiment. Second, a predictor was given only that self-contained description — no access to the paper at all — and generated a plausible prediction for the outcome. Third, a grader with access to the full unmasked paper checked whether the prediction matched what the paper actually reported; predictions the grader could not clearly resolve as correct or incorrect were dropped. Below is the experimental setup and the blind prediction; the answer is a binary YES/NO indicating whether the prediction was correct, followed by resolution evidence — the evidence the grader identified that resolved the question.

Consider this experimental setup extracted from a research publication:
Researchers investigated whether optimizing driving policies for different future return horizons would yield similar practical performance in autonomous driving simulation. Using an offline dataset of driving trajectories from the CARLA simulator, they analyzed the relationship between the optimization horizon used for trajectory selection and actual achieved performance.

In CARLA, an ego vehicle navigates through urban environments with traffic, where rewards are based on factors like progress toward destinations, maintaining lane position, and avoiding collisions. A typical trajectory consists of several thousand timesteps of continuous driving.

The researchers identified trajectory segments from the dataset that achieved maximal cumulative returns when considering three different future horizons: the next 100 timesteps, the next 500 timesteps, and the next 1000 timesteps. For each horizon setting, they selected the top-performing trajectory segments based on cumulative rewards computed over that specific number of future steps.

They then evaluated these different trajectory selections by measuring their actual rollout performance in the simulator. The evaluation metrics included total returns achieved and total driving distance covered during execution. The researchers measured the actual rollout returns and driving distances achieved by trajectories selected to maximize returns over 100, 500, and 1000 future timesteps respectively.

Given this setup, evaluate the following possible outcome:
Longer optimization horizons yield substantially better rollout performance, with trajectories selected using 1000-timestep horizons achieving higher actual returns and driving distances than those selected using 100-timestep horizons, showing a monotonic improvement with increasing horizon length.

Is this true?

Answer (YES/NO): NO